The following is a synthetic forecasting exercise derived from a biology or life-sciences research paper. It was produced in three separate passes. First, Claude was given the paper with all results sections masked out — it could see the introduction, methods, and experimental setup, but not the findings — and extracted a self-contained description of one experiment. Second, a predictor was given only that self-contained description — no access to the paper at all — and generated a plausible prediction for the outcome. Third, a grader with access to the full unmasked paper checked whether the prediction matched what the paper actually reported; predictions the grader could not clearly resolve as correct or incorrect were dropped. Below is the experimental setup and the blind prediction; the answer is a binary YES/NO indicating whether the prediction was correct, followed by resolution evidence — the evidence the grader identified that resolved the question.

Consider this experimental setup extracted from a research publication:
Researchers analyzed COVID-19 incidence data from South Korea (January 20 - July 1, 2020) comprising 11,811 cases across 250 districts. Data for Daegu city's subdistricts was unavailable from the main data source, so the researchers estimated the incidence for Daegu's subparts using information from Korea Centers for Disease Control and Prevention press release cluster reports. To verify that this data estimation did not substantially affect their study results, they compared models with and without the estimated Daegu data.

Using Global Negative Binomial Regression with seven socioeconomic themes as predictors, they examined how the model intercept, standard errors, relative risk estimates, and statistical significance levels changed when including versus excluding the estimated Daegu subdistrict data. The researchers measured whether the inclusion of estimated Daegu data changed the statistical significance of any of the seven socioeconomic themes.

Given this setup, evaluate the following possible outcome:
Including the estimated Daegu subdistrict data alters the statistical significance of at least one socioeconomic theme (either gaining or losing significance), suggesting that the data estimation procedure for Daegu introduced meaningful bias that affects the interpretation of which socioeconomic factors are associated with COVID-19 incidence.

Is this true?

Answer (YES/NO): NO